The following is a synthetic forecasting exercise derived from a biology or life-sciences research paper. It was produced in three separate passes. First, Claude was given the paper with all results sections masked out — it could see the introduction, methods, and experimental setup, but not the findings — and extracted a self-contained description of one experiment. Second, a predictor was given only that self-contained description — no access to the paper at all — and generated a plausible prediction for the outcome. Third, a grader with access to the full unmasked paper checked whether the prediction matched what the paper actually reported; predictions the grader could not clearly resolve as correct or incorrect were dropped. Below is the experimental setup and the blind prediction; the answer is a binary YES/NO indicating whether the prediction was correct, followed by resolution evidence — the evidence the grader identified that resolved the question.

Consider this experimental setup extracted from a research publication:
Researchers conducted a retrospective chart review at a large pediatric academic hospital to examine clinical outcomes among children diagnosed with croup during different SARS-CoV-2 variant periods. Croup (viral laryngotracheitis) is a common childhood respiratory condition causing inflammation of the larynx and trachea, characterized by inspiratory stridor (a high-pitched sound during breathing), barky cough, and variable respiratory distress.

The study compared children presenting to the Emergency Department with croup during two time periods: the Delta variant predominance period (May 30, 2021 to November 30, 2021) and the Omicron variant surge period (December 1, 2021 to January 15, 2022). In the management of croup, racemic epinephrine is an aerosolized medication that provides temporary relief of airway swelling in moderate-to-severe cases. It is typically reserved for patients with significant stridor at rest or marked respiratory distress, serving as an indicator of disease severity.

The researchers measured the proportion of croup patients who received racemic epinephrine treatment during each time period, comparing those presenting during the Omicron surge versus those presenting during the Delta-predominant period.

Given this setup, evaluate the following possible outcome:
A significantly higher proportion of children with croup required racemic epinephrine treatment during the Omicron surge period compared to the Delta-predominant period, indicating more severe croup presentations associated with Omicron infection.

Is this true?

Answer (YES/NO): YES